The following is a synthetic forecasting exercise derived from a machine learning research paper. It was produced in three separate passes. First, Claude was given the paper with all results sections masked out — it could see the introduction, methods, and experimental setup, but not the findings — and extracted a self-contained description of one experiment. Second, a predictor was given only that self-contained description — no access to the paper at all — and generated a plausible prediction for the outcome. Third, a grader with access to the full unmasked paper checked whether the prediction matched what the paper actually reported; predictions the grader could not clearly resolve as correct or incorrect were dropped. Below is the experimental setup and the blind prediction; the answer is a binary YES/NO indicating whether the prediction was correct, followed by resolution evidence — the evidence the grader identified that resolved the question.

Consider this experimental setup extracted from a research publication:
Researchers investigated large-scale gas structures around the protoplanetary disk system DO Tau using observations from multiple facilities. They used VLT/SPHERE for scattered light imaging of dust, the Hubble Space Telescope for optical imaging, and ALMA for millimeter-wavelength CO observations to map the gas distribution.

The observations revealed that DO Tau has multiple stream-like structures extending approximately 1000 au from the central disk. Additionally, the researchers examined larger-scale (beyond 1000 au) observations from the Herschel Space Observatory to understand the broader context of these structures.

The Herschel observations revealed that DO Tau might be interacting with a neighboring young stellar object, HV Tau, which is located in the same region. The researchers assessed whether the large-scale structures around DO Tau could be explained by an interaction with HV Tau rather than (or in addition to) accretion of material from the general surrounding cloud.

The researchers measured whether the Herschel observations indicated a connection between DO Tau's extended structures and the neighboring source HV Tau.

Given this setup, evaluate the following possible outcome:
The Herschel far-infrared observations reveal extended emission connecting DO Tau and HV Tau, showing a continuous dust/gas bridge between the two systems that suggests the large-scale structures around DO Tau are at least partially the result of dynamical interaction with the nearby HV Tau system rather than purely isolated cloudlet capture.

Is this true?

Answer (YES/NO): NO